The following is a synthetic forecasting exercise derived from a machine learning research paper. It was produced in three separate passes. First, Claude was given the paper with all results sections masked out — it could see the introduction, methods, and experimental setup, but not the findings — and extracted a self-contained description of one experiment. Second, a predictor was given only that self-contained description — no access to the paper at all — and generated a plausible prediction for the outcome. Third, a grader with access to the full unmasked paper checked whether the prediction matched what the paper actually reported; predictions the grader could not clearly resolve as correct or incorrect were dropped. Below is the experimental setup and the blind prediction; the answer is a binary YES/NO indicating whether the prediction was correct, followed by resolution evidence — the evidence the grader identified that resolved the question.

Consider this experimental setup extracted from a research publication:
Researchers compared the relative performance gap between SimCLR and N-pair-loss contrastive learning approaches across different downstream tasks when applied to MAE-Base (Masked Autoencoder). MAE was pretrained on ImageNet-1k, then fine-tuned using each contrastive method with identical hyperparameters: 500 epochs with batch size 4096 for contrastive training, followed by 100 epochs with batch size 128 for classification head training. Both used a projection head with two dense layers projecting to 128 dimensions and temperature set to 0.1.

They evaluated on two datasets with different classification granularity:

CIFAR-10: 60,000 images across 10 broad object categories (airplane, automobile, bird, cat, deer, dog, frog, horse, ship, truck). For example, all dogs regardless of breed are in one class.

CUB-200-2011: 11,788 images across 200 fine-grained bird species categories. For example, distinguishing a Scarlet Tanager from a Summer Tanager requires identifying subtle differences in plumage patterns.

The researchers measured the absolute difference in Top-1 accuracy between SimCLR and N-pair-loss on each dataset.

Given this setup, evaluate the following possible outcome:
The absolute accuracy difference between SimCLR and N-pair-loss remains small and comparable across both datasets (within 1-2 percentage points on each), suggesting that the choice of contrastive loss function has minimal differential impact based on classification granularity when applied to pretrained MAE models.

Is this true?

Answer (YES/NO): NO